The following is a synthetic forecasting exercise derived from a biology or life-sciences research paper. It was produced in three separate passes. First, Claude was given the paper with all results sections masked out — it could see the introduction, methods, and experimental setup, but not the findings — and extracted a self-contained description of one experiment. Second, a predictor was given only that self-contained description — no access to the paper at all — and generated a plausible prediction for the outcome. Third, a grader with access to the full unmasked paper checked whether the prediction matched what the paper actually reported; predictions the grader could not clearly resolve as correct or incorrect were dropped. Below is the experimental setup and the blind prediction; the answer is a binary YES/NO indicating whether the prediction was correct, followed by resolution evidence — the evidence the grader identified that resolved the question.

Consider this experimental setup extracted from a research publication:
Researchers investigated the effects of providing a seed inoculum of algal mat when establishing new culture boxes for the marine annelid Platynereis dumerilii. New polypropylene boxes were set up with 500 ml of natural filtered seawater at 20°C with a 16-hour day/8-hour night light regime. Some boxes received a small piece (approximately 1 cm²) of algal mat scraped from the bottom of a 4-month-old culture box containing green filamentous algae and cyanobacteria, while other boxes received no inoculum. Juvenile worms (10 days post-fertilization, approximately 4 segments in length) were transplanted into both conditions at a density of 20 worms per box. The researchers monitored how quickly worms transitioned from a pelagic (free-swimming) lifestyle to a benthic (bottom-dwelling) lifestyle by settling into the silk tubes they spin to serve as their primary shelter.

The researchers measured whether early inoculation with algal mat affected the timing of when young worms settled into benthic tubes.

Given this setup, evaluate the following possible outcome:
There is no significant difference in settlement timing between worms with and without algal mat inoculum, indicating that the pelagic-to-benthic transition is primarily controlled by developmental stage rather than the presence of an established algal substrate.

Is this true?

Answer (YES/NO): NO